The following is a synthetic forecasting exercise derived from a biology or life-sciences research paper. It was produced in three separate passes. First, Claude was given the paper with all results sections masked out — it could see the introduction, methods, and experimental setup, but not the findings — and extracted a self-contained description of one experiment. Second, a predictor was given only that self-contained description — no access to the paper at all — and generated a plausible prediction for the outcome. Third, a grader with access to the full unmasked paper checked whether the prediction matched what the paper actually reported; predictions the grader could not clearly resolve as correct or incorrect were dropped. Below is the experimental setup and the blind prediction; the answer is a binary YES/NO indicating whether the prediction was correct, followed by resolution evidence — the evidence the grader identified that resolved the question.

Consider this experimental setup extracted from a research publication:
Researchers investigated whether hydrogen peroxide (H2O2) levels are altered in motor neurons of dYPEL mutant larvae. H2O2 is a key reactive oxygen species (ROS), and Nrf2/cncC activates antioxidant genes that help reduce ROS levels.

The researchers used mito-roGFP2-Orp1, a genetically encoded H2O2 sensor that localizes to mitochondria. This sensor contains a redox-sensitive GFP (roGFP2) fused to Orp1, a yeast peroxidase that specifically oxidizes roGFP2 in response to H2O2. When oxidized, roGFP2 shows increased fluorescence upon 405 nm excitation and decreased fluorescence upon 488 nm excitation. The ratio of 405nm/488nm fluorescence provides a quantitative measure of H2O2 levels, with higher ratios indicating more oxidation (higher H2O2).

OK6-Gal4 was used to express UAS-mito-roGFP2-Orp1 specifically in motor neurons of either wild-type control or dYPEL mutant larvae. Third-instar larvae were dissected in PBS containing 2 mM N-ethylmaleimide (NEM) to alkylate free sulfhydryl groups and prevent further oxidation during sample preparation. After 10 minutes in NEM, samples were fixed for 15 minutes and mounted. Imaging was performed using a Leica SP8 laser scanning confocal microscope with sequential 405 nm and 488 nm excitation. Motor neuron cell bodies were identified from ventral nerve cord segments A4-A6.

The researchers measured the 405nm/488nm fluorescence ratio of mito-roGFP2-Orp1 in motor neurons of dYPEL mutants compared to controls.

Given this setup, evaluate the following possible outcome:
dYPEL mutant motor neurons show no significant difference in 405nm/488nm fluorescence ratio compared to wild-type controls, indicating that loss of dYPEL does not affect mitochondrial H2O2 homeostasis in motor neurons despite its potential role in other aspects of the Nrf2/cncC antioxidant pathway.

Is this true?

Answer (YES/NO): NO